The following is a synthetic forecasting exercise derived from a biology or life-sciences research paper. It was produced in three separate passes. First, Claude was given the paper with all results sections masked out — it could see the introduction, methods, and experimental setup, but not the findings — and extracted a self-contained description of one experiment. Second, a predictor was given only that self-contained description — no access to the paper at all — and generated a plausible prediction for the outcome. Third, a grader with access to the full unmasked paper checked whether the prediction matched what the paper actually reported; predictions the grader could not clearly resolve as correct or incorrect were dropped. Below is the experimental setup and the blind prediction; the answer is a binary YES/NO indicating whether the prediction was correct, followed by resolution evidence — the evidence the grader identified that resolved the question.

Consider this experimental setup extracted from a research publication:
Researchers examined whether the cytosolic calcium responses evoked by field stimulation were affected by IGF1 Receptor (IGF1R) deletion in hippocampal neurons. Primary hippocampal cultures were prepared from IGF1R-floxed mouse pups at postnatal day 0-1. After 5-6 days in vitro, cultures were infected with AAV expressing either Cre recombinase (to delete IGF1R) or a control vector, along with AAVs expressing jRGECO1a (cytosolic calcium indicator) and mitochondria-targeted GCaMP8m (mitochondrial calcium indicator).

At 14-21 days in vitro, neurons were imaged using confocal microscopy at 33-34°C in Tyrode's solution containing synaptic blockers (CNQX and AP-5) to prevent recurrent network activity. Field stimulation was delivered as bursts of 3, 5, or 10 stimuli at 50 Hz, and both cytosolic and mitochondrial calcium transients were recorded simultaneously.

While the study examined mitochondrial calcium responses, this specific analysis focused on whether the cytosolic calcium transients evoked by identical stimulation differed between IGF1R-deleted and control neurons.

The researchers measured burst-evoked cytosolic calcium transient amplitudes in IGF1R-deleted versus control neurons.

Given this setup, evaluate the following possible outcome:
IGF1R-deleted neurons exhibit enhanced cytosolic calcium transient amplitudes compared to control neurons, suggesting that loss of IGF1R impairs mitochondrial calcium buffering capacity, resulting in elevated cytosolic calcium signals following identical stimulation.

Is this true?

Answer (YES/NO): NO